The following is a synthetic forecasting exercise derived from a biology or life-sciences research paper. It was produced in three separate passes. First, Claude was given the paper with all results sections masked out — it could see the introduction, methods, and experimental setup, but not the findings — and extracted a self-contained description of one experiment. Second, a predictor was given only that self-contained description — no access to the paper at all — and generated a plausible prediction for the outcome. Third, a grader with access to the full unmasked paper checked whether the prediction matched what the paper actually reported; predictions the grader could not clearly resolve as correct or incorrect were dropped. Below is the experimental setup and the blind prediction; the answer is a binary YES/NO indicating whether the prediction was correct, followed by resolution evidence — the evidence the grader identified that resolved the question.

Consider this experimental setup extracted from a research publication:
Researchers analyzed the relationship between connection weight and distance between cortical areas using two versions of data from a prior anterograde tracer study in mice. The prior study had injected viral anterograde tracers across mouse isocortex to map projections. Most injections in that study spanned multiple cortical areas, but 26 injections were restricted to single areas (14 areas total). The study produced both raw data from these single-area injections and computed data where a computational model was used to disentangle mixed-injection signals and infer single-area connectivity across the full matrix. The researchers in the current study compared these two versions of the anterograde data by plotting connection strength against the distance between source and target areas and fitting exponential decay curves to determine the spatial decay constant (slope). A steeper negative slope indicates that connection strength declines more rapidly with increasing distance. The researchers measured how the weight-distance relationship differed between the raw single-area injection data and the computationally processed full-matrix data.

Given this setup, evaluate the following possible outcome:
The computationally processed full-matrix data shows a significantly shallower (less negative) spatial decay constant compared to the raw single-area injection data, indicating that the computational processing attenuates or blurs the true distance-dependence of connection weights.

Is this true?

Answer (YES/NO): YES